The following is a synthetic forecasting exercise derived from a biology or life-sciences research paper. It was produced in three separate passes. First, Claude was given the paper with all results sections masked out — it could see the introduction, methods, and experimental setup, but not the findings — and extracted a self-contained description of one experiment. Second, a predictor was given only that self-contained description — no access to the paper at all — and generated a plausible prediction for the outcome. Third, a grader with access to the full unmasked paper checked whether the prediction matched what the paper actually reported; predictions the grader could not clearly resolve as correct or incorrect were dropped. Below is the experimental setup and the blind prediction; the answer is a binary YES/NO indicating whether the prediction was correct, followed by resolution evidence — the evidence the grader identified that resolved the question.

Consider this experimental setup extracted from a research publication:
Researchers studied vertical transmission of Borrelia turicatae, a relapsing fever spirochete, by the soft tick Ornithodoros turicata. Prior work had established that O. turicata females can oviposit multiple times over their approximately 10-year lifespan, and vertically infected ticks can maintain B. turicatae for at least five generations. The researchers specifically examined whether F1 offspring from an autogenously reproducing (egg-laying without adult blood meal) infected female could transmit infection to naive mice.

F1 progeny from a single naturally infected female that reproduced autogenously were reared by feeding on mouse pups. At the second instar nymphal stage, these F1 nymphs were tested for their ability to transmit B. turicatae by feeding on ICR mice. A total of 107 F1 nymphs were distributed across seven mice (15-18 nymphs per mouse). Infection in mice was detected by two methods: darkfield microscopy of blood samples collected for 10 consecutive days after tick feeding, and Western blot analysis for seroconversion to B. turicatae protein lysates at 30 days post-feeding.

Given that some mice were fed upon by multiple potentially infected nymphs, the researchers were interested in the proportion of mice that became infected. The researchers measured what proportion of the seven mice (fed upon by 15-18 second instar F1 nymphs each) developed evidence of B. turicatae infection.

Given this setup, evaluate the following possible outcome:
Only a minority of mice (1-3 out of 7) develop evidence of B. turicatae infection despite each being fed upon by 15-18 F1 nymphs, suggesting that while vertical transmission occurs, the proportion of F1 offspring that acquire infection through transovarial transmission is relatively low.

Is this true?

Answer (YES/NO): NO